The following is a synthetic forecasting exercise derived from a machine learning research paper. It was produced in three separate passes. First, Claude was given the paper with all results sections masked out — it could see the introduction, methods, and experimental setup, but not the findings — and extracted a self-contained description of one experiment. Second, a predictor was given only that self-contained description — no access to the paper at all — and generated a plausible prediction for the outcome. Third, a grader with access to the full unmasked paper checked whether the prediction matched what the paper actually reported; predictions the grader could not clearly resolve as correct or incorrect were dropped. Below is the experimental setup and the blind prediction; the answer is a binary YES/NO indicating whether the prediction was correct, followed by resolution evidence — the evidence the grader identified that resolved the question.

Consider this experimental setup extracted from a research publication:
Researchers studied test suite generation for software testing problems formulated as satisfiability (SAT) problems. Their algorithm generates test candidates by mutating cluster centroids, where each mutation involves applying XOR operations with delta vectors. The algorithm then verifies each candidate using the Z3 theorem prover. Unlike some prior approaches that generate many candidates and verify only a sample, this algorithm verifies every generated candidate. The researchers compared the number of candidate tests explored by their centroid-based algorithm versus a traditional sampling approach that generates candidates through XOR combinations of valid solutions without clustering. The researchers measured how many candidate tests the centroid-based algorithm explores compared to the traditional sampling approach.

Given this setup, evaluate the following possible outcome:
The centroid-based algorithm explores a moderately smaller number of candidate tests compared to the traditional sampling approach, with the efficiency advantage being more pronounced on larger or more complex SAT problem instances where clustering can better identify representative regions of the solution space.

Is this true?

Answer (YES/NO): NO